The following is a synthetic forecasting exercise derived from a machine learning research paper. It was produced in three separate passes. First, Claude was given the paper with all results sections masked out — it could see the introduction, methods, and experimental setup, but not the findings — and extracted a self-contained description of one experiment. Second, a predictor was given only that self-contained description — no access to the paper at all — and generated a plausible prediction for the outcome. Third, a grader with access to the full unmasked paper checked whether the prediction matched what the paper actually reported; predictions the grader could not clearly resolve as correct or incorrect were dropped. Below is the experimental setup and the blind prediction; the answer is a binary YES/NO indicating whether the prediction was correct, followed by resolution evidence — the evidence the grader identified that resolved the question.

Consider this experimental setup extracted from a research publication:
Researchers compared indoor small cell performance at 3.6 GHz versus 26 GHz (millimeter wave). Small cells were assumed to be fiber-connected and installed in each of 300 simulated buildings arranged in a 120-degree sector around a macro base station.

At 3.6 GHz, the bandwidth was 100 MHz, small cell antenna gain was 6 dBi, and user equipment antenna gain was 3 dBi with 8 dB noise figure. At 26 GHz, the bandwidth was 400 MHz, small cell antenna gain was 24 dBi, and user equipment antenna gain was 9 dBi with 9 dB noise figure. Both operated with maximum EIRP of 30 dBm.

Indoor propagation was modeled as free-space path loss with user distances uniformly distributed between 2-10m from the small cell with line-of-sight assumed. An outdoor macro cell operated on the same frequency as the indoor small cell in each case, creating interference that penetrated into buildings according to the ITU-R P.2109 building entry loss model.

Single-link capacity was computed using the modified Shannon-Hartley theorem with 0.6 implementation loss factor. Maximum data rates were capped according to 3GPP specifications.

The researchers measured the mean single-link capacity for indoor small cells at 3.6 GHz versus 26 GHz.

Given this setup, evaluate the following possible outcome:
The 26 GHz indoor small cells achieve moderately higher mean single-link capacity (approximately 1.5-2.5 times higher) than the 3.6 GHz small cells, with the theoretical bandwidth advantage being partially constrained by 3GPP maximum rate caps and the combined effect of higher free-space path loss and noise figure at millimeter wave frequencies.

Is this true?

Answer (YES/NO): NO